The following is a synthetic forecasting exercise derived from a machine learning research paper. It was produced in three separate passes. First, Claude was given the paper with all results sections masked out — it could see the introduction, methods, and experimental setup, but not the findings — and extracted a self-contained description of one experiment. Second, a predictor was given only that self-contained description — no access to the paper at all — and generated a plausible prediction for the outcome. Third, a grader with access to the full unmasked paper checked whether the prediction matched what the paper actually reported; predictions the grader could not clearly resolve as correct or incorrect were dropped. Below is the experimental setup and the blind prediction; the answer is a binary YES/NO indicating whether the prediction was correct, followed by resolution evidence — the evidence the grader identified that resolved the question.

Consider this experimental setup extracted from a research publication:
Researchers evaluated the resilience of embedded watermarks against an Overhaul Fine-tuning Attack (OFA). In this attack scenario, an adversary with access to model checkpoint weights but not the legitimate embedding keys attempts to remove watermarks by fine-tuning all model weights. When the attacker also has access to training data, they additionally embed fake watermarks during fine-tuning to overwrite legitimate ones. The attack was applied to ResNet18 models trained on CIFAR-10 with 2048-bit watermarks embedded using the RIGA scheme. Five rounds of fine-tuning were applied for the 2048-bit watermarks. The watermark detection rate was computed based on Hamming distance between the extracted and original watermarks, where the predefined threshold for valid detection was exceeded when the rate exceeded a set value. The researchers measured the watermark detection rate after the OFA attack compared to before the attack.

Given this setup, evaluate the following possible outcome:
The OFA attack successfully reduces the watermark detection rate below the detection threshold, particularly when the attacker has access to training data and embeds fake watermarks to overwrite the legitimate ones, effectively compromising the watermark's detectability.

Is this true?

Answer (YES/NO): NO